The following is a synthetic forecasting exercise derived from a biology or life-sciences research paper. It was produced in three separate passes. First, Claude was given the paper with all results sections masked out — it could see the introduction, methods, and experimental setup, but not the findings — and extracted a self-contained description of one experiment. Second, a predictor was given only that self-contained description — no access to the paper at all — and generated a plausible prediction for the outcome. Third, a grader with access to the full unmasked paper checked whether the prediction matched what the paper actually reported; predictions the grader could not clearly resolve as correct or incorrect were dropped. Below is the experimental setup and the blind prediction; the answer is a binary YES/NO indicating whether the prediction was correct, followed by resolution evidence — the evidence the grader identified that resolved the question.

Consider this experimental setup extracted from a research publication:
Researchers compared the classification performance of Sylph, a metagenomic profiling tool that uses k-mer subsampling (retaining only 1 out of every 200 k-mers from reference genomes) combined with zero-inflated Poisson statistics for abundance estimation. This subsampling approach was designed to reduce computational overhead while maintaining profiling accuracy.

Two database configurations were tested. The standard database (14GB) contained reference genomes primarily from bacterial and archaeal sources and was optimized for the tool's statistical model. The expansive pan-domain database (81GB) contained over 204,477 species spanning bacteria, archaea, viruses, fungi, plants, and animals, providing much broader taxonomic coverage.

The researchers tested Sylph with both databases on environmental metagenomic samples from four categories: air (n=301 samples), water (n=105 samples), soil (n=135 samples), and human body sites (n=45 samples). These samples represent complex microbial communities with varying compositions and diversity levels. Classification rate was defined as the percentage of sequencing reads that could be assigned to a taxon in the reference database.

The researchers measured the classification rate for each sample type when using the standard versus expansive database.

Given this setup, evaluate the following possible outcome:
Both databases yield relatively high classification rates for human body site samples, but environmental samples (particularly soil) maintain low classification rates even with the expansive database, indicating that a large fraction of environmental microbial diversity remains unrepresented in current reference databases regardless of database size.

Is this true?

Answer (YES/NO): NO